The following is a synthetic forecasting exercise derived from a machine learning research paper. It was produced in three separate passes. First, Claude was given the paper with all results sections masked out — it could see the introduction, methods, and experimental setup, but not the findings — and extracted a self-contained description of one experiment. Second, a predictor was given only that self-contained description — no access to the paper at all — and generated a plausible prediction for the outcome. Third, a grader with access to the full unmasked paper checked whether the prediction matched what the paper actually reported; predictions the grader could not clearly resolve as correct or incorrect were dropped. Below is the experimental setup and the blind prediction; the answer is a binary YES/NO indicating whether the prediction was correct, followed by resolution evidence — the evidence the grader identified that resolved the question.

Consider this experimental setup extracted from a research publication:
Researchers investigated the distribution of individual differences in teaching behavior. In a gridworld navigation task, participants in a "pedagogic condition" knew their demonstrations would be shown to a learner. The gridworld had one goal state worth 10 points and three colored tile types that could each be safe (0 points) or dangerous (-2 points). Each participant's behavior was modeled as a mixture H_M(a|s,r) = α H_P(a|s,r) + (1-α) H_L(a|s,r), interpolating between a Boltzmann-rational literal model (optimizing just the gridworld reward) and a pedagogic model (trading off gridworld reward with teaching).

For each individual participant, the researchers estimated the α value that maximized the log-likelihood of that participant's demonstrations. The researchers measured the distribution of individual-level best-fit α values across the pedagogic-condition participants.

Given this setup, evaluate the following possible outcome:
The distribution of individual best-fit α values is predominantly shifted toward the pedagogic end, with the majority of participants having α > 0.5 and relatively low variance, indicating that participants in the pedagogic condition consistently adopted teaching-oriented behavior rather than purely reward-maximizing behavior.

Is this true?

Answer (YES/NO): NO